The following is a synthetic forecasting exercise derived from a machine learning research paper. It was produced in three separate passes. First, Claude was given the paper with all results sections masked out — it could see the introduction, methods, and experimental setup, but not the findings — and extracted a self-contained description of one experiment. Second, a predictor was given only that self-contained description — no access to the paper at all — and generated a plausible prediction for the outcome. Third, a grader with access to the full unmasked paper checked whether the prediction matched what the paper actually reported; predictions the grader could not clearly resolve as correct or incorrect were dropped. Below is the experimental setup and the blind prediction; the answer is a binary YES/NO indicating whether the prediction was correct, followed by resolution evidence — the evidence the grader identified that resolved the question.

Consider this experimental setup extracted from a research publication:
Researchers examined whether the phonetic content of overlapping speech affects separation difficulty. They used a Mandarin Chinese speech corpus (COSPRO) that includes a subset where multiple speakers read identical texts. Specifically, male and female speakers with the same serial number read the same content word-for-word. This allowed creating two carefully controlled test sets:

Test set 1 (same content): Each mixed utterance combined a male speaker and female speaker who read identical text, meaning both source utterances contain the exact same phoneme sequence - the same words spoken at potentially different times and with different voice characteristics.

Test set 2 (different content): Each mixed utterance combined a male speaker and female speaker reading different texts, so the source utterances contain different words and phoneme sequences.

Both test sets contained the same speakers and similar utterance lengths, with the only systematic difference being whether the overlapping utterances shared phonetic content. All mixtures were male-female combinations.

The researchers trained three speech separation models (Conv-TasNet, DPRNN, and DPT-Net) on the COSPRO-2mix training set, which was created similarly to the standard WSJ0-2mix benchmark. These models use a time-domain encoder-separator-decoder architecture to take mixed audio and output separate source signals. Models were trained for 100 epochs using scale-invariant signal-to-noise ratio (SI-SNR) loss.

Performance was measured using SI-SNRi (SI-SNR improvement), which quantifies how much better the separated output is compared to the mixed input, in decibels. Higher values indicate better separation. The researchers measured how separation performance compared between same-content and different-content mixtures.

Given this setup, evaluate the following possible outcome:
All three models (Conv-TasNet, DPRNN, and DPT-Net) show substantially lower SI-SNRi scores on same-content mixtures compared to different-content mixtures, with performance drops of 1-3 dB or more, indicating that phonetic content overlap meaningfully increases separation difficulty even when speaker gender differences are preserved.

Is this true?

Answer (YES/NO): NO